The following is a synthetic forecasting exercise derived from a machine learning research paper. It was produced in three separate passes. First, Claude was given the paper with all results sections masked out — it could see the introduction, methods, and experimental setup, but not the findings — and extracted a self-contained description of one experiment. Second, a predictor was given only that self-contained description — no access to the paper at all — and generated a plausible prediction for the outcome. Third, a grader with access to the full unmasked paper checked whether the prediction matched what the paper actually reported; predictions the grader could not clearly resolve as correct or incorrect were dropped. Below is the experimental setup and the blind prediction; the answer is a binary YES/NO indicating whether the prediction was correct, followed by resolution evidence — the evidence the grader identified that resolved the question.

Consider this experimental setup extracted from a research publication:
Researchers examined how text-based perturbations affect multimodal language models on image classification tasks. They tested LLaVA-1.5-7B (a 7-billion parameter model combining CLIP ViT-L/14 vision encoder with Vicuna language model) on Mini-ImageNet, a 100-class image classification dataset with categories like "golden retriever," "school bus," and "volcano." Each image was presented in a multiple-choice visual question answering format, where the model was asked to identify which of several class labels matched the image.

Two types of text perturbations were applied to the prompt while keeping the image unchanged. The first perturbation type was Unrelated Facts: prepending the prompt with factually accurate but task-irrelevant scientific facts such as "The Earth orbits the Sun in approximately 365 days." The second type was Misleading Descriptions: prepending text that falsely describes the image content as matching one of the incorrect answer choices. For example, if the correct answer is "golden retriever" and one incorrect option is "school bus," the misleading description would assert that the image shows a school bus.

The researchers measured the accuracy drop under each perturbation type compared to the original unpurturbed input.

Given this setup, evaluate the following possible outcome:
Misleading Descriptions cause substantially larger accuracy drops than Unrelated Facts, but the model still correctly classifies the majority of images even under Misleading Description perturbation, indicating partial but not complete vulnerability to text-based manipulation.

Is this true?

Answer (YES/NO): NO